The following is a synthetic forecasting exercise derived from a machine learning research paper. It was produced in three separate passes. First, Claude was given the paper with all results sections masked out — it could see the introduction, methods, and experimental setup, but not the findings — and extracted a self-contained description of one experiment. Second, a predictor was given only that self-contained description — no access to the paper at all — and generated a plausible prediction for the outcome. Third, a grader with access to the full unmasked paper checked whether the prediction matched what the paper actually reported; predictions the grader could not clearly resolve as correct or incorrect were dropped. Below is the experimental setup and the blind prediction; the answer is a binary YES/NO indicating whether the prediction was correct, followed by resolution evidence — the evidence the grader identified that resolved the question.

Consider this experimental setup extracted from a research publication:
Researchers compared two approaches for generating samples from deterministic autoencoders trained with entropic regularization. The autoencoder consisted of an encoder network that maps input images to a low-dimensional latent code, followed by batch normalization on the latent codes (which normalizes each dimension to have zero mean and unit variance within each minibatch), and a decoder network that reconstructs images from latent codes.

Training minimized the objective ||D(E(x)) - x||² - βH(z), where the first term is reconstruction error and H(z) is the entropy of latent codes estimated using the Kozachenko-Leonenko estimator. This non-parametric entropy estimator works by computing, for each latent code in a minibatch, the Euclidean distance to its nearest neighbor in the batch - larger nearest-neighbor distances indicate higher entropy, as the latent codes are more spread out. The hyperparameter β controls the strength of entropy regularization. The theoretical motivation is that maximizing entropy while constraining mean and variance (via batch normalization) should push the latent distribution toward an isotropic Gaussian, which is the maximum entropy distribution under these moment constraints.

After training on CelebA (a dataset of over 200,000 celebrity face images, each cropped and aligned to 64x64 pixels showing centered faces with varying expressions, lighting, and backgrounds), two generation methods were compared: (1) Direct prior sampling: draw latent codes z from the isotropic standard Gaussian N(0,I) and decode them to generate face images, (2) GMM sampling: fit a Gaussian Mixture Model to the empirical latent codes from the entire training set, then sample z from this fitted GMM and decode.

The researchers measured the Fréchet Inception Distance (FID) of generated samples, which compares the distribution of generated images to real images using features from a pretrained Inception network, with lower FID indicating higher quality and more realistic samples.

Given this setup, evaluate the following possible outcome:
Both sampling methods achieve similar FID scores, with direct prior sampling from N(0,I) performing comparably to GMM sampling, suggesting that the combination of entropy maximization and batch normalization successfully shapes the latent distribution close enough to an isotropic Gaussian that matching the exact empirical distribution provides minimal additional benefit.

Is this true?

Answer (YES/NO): NO